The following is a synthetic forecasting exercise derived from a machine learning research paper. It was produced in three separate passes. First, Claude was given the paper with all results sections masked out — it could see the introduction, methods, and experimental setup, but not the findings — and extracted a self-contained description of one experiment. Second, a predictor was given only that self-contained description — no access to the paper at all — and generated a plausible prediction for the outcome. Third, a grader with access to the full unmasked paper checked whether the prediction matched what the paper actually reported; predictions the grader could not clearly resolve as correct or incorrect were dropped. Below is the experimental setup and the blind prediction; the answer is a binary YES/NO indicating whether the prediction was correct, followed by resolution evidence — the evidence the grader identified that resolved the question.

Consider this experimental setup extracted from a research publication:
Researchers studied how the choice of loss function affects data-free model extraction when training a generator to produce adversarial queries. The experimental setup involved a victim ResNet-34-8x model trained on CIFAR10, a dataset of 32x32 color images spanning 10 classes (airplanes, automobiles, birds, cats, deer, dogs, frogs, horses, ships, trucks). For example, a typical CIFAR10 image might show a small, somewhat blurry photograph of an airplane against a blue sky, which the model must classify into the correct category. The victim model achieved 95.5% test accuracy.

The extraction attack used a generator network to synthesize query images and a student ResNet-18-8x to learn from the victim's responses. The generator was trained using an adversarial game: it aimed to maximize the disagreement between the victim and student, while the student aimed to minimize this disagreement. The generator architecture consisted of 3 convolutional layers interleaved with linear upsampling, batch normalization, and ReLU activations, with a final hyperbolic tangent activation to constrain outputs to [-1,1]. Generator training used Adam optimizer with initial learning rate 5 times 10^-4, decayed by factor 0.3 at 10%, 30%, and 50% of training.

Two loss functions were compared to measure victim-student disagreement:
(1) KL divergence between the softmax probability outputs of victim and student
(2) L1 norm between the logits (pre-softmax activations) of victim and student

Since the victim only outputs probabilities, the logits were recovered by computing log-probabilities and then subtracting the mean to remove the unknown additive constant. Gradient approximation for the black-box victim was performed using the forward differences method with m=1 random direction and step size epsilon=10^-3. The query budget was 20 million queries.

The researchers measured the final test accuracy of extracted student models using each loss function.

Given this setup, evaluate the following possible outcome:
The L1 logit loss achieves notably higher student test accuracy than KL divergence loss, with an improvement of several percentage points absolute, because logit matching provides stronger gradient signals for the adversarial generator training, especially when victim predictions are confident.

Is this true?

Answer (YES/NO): YES